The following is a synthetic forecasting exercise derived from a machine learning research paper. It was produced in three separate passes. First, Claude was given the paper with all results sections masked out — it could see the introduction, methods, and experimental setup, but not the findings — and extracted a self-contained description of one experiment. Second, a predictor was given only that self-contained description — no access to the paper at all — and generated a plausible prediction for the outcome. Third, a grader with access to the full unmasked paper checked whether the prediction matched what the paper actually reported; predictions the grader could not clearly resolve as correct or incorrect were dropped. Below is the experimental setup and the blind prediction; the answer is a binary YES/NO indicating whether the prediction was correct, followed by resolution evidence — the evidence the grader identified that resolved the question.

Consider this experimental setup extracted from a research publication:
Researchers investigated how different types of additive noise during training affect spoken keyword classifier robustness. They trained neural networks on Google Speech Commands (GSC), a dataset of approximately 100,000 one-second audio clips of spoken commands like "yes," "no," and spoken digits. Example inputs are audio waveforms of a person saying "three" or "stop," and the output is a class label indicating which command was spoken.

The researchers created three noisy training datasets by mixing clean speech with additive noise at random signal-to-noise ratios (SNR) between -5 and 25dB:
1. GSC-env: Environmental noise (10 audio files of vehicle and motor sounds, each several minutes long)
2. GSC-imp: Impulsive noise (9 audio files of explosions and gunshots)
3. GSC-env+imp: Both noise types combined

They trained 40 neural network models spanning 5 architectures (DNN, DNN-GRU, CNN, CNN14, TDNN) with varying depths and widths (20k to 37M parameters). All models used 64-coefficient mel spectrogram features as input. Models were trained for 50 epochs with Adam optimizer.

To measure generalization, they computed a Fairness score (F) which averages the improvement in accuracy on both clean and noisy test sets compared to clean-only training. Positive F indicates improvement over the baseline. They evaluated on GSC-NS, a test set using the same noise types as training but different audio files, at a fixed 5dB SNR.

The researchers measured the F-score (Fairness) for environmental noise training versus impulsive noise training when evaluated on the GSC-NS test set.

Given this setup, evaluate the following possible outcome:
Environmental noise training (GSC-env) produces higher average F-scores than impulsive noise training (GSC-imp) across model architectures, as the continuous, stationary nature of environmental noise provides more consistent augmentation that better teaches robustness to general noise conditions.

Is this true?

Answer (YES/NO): YES